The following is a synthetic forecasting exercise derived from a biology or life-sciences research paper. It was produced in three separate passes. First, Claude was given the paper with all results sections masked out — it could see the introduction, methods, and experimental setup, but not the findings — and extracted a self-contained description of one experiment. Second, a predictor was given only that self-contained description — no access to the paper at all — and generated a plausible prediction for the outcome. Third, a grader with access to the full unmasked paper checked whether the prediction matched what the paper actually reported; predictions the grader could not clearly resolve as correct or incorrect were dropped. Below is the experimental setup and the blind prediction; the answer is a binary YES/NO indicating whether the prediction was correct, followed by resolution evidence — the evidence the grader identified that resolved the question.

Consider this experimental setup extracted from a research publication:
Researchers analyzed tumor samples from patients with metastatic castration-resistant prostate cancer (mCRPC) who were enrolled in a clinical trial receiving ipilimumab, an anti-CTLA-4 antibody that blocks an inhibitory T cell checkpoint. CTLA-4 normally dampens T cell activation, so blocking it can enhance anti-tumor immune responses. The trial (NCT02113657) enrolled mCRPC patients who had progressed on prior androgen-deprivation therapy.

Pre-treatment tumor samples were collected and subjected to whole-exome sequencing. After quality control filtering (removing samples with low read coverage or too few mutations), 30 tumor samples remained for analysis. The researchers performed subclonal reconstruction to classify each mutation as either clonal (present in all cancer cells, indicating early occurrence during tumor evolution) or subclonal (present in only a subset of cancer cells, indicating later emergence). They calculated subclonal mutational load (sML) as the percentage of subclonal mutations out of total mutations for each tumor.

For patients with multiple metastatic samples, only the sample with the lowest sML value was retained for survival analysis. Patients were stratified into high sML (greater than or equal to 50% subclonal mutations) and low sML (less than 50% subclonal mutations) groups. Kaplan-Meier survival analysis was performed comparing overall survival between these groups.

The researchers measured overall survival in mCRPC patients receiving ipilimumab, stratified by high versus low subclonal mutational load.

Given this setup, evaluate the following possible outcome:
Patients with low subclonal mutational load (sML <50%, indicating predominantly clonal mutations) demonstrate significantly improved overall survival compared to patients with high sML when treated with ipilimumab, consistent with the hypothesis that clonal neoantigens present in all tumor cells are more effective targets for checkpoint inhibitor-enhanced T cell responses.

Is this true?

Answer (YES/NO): NO